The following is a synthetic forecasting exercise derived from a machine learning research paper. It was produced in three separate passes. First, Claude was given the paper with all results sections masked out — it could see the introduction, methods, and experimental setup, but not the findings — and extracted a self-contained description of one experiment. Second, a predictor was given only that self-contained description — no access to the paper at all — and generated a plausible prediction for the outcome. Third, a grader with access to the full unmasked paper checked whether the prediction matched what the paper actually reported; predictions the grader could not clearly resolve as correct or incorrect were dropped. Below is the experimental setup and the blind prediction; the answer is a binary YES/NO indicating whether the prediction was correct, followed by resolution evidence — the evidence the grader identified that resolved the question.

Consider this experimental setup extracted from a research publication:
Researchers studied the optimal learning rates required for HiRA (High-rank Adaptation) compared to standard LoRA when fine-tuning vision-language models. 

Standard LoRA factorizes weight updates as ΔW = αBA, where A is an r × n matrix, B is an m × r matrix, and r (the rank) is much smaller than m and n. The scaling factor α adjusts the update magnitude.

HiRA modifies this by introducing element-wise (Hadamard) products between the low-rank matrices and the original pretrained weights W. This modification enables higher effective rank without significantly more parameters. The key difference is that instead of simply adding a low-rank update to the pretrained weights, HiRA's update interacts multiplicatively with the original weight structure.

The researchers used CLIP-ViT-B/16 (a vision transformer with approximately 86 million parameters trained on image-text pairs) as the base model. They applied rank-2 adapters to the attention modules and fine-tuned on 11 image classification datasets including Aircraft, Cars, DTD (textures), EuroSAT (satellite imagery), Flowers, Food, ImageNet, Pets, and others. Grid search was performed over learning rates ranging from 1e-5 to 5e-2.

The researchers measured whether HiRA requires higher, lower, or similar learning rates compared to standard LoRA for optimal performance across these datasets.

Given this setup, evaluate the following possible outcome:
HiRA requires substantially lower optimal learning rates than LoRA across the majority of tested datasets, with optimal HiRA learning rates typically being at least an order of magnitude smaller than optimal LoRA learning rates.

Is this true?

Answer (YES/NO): NO